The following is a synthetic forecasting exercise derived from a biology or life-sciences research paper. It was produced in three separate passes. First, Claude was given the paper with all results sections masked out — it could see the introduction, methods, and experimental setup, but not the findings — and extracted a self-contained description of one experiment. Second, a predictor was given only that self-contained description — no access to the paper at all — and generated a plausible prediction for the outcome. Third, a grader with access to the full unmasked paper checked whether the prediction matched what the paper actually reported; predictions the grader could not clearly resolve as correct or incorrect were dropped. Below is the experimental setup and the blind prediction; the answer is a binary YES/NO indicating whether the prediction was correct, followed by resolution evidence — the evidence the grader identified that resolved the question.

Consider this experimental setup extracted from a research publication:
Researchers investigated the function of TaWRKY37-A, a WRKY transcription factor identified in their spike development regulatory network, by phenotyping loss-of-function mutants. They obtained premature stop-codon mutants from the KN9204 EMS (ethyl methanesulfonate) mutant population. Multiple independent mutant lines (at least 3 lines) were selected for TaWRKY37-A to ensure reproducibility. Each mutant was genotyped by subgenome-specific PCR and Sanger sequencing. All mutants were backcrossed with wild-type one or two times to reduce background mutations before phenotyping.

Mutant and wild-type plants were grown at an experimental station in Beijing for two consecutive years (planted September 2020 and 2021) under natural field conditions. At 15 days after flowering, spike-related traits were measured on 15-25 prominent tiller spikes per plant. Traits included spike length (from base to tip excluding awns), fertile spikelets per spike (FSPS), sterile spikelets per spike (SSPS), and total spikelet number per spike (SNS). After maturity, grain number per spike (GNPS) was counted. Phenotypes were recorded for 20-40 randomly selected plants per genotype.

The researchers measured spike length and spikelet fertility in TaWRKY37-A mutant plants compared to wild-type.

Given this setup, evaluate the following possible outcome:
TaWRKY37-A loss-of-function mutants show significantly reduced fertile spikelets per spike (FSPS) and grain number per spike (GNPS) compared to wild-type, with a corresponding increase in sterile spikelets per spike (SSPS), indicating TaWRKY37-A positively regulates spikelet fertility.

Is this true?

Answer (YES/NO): YES